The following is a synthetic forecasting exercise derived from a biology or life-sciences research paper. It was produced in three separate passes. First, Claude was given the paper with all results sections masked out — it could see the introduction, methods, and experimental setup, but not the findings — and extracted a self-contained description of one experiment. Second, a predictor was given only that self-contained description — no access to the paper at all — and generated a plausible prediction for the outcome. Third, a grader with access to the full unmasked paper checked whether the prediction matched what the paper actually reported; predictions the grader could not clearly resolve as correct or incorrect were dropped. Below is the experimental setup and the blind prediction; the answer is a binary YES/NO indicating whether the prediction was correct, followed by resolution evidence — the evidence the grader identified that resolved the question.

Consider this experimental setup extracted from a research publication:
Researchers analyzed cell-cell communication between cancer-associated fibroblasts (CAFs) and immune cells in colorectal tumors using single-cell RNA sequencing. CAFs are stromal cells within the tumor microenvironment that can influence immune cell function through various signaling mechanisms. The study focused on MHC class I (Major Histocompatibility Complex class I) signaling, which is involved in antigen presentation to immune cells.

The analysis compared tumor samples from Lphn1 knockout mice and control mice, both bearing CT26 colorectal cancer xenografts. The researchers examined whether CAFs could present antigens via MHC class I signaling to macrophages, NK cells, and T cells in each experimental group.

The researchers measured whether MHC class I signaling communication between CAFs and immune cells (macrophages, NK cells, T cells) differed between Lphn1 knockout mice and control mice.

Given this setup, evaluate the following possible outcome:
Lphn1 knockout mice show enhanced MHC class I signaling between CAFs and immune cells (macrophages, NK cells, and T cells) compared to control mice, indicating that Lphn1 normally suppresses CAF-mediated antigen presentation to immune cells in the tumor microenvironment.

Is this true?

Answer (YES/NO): NO